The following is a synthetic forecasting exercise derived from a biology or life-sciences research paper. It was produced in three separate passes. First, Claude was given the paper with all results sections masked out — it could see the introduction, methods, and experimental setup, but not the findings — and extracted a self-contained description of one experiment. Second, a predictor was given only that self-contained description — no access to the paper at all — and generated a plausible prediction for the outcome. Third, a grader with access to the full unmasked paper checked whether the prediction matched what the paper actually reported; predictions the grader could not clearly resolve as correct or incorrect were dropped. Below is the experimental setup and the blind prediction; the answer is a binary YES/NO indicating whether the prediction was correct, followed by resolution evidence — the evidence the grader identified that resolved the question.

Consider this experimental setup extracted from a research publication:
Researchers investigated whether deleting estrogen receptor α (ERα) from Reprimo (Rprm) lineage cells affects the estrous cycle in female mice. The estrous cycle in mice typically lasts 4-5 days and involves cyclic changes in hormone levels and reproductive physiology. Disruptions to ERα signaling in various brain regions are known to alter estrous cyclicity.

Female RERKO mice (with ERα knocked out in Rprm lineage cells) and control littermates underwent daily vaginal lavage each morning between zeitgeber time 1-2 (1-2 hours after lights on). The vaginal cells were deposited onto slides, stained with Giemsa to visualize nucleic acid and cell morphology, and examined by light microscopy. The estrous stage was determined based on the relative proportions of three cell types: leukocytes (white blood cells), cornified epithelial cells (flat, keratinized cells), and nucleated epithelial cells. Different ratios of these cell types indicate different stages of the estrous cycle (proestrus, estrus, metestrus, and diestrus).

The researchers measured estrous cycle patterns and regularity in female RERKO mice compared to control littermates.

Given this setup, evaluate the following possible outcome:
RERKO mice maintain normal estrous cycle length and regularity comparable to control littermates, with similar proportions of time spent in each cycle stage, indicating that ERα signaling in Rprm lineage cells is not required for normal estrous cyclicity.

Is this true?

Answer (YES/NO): NO